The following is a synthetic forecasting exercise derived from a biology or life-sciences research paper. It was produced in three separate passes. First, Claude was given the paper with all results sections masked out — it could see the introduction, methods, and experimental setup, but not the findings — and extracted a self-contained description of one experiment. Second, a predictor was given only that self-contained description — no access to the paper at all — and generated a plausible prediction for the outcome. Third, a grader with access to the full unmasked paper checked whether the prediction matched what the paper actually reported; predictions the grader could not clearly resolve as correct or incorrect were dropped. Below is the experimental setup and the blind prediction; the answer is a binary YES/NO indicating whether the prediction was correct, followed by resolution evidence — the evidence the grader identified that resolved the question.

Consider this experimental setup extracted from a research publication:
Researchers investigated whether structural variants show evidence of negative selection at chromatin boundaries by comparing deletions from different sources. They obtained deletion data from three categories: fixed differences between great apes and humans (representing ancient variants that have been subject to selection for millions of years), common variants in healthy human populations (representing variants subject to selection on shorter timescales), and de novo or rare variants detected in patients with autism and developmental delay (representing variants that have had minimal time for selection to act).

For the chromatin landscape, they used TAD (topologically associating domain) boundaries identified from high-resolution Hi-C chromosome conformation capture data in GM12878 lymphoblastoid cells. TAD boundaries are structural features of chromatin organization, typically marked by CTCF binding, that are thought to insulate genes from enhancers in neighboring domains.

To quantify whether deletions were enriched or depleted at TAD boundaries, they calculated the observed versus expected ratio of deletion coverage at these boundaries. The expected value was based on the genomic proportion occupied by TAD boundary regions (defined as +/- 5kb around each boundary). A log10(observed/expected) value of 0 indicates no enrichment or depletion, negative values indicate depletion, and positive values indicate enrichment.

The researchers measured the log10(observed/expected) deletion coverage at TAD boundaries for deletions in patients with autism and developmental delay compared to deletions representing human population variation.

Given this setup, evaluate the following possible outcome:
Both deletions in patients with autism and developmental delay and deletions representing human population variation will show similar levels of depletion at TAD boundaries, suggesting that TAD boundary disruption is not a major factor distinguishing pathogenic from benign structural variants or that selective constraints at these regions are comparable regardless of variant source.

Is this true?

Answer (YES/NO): NO